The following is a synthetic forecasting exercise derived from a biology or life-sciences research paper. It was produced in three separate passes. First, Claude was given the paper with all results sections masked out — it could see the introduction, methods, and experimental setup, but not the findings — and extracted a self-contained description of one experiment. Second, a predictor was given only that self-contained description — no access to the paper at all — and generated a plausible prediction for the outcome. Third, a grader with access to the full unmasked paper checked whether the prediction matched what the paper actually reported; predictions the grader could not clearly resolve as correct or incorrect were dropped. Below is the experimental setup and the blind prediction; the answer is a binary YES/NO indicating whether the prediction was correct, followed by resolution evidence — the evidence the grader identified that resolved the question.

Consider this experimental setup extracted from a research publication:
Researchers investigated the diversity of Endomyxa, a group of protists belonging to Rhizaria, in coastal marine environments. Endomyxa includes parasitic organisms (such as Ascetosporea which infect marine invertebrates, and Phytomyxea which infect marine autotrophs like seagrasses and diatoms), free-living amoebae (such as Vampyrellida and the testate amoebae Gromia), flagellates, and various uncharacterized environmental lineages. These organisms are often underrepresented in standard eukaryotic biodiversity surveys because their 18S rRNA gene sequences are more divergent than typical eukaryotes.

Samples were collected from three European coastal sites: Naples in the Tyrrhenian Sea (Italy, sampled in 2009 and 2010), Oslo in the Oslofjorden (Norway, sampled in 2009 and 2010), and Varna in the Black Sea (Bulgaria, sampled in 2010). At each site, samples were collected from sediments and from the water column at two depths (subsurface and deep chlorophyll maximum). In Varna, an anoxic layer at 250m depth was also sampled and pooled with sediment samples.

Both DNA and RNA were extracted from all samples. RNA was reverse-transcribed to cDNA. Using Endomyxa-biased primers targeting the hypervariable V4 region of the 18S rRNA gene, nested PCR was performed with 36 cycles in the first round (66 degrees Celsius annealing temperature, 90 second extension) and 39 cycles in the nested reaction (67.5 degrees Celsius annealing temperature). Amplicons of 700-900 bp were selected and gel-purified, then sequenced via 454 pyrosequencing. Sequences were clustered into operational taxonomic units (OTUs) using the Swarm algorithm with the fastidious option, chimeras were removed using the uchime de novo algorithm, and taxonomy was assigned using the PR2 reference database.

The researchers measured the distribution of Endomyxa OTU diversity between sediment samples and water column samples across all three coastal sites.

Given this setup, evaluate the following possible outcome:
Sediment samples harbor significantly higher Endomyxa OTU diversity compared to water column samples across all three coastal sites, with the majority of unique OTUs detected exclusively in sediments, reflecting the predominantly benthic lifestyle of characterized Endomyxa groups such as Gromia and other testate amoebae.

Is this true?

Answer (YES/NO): YES